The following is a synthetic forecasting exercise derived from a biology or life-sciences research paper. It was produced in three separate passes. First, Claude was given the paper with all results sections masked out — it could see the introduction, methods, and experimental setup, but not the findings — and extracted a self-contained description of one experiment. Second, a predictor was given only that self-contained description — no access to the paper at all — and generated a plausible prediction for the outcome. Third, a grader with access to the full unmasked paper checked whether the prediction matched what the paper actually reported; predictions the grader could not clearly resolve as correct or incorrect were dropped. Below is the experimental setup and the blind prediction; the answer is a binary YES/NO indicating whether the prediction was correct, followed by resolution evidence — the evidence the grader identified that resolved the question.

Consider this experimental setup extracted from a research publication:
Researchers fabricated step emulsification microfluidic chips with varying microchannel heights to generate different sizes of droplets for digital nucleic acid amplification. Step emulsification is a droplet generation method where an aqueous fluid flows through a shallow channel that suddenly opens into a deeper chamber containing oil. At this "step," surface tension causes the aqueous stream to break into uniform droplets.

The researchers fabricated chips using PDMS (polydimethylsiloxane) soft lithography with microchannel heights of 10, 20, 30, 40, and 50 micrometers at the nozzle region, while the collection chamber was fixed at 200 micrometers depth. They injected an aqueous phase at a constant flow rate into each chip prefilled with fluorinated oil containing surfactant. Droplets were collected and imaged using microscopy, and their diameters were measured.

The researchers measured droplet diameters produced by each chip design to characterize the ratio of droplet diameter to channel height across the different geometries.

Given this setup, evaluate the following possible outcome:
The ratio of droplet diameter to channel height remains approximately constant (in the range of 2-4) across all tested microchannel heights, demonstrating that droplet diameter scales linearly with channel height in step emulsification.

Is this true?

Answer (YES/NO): YES